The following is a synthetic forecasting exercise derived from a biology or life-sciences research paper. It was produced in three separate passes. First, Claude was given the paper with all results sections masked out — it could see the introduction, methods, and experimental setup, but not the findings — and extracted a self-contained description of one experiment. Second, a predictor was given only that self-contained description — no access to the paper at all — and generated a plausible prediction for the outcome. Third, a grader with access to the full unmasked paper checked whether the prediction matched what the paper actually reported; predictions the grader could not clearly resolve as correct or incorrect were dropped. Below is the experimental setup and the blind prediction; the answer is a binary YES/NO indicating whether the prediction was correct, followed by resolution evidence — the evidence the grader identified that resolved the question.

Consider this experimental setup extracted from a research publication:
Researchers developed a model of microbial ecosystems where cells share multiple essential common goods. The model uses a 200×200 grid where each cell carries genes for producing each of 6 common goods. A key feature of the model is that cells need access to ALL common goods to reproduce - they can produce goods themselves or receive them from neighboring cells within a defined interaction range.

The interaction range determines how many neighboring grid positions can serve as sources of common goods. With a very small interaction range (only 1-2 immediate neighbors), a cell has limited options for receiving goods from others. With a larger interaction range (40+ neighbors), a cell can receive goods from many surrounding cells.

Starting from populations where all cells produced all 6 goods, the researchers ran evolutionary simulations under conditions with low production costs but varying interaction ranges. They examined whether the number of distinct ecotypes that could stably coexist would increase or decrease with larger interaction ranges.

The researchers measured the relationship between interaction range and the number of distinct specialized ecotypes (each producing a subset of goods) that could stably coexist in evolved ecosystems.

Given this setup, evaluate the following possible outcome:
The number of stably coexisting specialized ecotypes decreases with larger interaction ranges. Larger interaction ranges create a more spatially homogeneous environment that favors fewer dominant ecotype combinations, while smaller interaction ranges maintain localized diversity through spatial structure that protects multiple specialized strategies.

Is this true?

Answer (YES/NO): NO